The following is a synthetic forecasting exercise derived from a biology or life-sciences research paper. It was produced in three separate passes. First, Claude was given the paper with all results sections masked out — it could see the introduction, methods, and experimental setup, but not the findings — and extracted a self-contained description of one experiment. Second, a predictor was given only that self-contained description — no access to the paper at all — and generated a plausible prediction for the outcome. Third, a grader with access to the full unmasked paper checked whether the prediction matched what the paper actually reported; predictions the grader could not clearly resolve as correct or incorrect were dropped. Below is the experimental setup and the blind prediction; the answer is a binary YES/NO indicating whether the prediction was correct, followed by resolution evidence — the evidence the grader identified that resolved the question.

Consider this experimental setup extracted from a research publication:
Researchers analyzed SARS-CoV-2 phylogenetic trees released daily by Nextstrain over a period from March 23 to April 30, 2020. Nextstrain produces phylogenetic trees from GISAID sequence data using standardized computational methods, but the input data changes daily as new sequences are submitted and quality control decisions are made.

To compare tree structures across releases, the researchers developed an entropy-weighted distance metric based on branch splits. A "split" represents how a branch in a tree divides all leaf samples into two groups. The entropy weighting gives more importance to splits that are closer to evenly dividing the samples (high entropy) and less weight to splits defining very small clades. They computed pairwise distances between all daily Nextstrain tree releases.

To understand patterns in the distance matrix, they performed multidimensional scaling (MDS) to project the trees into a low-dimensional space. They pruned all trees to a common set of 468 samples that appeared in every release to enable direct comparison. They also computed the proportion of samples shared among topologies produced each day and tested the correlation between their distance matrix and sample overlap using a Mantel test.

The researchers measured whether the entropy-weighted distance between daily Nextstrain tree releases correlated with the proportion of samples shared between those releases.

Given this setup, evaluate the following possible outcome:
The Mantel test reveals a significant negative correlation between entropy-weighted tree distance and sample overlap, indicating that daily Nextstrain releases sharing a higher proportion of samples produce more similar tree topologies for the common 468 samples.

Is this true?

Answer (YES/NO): YES